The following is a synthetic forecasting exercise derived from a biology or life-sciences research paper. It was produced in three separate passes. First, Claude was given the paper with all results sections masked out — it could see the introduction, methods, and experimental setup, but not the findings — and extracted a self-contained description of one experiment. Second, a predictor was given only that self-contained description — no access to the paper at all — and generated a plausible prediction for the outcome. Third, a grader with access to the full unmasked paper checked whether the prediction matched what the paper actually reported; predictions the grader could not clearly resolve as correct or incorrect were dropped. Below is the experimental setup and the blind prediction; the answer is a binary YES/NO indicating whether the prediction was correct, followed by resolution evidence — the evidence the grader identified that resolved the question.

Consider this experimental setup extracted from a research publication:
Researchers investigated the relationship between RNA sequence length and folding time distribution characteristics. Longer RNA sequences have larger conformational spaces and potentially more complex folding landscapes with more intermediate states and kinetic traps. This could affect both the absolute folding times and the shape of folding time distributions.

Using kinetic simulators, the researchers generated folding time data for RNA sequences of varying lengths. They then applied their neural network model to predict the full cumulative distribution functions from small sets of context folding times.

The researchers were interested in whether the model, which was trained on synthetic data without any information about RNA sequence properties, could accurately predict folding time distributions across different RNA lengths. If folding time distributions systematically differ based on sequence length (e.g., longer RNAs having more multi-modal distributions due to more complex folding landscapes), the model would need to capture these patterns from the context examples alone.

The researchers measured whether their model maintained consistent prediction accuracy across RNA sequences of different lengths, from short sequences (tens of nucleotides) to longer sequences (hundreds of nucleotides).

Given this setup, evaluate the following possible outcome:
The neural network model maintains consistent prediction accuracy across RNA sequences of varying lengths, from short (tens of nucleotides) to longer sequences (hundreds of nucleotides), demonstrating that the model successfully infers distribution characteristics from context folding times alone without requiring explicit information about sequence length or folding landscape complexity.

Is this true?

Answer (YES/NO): YES